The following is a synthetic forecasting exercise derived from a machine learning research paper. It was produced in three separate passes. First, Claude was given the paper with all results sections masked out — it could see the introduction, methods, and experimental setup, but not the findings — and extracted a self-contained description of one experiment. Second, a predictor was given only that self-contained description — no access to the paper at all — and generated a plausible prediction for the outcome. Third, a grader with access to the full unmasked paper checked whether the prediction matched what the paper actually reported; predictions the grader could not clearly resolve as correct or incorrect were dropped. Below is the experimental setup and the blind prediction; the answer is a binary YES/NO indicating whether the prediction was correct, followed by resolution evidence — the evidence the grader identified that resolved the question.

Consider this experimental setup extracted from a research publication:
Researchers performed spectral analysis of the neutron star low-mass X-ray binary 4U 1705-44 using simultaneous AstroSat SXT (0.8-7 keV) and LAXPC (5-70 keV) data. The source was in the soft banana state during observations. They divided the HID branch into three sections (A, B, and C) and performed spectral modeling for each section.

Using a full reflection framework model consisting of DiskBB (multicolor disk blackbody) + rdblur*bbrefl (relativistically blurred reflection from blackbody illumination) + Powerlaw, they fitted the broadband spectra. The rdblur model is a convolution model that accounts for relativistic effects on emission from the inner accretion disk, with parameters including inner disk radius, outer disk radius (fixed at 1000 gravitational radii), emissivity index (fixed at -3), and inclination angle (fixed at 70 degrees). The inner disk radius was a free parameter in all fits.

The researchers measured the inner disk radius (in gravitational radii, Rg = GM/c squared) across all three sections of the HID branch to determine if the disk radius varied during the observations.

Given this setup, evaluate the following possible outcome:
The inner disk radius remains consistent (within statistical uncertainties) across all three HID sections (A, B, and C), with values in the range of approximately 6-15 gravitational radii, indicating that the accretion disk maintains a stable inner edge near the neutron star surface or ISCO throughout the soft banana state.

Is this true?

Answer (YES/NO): YES